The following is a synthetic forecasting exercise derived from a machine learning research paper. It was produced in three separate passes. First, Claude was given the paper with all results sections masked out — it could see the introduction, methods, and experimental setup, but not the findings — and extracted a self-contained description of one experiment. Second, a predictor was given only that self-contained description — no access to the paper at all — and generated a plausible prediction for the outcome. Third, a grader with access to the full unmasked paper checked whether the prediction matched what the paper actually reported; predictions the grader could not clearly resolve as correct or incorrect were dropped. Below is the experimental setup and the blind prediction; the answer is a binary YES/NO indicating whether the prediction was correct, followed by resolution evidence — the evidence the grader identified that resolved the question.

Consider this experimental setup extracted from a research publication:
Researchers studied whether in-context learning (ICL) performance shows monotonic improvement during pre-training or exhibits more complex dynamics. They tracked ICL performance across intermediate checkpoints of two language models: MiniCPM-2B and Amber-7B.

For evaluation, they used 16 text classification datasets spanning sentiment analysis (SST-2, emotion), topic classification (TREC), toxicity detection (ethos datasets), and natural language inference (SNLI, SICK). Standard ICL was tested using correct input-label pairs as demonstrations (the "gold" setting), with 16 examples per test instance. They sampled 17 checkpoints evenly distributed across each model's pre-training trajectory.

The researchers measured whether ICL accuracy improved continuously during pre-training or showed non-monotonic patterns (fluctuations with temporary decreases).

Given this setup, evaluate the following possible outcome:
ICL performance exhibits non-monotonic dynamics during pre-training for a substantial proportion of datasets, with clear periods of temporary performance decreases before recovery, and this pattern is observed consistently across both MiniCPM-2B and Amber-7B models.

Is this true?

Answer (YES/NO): YES